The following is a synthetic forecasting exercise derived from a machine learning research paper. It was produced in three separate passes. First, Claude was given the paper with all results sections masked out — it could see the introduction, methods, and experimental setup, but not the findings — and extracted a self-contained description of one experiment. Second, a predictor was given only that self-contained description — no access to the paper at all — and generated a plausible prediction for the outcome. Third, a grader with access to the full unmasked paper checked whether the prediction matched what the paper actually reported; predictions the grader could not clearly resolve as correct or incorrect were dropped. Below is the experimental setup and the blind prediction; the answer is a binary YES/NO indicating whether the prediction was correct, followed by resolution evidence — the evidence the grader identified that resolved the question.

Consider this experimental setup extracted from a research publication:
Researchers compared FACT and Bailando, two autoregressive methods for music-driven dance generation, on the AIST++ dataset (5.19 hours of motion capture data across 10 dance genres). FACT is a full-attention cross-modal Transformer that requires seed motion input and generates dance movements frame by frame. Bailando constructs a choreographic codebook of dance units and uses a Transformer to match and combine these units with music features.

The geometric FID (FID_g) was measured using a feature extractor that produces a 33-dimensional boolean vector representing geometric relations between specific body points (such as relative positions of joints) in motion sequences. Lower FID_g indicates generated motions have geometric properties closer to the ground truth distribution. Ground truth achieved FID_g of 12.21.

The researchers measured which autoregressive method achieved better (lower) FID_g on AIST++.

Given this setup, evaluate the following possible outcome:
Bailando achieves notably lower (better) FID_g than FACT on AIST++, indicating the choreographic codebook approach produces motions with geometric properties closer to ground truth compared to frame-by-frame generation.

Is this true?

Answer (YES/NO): YES